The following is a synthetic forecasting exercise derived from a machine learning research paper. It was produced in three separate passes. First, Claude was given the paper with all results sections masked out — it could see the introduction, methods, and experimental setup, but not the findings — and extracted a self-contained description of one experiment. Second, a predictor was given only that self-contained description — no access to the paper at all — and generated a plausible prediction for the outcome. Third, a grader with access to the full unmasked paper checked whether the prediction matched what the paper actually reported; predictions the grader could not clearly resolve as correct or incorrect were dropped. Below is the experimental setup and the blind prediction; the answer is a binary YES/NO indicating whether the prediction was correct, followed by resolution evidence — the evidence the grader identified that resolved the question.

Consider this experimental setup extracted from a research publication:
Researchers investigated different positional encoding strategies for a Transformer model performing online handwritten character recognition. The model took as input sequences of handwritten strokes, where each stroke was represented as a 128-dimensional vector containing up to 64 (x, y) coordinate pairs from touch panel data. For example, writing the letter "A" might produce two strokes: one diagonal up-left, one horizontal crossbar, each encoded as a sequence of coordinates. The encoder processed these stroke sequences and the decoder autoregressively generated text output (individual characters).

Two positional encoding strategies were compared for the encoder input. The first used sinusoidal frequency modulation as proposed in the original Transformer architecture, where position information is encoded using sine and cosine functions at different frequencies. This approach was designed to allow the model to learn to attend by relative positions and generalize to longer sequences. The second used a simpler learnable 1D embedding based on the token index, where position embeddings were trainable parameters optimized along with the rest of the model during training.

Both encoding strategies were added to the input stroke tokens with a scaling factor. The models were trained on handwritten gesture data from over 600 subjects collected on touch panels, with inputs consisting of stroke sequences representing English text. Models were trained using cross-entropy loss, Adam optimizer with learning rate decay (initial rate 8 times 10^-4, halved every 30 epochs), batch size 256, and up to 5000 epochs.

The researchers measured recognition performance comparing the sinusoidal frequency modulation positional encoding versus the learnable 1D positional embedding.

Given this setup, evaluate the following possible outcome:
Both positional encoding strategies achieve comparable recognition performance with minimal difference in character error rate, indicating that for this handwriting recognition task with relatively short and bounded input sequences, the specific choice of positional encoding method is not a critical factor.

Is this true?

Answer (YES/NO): YES